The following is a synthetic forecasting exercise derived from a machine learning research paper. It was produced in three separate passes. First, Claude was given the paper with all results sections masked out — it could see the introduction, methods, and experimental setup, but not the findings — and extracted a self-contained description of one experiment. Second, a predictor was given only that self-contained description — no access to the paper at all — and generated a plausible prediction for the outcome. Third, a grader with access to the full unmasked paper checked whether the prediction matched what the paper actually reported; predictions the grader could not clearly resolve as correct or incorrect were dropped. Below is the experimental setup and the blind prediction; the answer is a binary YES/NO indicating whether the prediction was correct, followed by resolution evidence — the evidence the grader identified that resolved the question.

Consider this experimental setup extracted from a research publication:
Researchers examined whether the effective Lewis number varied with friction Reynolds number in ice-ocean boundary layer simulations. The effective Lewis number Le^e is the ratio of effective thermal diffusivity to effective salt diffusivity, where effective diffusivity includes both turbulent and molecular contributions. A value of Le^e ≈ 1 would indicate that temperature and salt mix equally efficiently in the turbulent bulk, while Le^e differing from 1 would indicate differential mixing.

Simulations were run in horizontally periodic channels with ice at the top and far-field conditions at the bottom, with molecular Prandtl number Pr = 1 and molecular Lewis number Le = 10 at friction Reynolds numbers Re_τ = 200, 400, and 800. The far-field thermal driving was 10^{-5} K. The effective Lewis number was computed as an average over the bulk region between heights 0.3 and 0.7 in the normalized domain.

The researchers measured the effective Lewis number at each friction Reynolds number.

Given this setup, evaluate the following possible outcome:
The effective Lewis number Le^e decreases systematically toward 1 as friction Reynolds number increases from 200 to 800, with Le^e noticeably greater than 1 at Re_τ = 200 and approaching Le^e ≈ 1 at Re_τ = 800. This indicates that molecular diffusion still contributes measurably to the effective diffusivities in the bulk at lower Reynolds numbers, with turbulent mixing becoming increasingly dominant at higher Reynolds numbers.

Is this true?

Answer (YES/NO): NO